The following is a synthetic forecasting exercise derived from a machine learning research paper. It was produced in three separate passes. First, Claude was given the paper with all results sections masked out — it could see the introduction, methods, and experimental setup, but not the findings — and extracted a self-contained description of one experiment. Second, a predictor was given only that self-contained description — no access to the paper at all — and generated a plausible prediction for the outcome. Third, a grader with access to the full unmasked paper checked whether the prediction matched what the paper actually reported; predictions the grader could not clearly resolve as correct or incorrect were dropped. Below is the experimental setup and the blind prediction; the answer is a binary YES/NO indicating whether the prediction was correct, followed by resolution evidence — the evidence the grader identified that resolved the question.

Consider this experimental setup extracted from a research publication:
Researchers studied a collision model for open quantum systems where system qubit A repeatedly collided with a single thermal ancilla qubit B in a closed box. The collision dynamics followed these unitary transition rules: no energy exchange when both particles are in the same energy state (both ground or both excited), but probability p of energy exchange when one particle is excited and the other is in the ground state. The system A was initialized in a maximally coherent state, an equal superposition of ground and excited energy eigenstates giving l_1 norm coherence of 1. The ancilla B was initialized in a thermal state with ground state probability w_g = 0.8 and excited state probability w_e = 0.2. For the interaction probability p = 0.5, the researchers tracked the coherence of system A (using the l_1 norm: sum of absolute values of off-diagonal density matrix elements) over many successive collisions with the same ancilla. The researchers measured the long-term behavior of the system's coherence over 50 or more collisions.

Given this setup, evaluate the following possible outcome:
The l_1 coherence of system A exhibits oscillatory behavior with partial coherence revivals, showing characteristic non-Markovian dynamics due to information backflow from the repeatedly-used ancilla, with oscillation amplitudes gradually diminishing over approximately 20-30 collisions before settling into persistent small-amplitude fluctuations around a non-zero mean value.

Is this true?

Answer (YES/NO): NO